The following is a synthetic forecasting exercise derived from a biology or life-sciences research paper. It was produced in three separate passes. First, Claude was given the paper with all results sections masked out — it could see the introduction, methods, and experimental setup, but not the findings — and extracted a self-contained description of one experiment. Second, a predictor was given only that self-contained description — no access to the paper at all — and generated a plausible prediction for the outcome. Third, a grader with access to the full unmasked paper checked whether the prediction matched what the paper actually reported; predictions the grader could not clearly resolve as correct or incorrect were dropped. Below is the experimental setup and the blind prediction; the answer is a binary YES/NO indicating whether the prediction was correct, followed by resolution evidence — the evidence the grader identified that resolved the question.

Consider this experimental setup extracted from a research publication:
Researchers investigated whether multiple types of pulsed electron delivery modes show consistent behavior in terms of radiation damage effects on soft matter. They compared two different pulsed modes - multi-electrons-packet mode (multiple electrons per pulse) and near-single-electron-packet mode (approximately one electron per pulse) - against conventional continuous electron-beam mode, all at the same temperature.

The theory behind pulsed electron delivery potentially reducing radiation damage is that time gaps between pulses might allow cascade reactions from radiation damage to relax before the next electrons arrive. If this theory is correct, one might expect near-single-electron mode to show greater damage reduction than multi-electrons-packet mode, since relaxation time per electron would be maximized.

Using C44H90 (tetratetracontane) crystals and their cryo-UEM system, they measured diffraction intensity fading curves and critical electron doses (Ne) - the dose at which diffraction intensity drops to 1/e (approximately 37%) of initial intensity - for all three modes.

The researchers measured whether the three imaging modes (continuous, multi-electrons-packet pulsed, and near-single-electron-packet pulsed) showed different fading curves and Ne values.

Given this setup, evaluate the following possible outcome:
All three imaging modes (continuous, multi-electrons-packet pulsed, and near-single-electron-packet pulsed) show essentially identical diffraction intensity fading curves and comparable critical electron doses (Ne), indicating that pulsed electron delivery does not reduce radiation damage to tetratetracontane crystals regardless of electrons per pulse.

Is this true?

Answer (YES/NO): YES